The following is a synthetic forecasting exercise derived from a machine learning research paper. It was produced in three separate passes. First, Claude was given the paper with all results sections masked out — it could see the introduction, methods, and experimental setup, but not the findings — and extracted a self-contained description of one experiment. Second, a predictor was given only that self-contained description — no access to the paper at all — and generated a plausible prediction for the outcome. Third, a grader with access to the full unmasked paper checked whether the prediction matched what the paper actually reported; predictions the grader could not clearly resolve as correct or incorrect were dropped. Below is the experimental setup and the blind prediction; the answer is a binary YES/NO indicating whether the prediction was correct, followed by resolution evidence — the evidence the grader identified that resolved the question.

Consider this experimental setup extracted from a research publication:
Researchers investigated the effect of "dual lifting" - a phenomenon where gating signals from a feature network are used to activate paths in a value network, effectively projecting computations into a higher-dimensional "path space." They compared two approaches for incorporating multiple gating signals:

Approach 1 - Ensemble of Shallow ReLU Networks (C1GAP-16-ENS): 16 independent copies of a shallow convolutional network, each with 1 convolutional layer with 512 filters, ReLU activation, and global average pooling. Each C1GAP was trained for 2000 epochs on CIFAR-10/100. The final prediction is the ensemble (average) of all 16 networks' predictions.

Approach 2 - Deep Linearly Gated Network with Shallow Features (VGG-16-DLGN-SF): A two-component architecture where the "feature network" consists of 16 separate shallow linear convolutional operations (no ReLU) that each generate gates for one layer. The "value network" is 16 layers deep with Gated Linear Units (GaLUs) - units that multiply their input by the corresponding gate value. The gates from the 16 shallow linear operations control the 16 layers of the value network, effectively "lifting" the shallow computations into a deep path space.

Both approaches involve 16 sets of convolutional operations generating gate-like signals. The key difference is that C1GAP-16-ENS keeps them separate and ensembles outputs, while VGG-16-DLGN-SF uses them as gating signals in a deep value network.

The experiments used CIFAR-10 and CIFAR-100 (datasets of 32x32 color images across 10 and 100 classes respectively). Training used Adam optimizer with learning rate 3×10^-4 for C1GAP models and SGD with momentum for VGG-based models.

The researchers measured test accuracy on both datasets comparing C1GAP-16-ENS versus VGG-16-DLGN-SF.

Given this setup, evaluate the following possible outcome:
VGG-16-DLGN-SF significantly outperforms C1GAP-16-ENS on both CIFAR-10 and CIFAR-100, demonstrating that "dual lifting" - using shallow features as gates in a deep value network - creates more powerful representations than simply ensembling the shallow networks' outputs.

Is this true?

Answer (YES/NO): YES